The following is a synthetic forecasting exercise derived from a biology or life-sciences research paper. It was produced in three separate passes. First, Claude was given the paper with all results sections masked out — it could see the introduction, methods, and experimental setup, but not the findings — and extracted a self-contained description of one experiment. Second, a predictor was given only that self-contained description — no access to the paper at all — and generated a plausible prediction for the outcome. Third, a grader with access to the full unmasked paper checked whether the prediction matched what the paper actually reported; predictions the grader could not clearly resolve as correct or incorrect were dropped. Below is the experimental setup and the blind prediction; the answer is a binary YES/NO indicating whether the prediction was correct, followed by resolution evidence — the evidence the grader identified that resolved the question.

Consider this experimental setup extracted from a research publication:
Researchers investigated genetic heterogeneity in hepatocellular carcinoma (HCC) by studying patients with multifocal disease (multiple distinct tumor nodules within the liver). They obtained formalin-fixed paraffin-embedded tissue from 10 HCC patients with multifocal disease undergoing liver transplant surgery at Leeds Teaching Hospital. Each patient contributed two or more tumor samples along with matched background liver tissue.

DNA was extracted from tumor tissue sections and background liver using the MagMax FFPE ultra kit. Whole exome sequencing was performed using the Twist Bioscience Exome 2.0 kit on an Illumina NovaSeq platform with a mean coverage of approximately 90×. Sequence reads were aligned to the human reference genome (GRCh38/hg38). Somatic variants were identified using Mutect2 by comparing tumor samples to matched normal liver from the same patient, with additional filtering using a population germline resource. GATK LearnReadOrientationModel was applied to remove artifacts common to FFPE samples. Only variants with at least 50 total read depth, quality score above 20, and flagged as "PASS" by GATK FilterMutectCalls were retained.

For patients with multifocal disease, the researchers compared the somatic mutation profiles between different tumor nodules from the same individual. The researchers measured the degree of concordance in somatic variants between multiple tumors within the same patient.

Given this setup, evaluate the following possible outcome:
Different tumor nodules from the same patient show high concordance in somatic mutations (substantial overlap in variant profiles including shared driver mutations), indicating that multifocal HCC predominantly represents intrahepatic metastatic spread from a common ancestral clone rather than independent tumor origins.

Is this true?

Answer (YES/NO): NO